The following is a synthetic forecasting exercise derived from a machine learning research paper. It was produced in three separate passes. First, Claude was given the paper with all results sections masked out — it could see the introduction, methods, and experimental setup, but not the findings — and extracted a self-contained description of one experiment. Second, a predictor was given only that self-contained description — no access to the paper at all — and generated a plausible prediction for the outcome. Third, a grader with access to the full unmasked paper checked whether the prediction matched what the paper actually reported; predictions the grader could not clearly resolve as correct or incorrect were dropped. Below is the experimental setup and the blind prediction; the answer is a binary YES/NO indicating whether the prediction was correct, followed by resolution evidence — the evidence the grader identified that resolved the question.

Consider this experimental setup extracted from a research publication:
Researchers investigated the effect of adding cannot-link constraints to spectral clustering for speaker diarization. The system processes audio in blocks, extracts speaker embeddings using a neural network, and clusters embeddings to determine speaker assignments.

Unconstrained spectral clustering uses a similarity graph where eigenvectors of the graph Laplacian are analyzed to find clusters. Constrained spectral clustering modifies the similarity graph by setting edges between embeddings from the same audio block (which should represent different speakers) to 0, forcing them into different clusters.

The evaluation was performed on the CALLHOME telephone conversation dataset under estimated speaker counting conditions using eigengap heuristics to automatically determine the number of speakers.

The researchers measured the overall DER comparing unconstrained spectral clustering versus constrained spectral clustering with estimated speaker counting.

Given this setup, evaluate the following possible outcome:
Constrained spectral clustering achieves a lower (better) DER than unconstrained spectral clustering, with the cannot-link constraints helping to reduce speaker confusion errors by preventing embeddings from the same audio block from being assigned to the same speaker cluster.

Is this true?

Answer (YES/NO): NO